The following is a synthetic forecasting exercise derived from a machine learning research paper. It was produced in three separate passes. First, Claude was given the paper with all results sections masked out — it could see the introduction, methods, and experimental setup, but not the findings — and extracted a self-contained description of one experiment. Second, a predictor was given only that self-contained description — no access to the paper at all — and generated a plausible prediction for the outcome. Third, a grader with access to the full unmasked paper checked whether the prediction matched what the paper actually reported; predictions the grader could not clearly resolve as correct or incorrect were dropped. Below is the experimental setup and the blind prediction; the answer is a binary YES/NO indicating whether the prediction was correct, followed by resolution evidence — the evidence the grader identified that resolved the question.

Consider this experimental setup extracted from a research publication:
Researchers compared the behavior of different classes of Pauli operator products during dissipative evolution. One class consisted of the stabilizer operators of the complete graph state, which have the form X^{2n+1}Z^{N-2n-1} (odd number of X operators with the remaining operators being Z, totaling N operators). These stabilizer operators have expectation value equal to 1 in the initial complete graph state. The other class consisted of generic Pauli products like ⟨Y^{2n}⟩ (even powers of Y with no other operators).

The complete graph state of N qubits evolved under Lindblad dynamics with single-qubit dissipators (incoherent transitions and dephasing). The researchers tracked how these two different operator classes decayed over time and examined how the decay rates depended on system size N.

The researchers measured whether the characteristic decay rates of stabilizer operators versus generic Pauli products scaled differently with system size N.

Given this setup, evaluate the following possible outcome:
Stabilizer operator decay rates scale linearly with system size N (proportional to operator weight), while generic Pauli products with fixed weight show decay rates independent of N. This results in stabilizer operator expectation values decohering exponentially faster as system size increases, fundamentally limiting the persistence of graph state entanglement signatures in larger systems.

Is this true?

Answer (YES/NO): YES